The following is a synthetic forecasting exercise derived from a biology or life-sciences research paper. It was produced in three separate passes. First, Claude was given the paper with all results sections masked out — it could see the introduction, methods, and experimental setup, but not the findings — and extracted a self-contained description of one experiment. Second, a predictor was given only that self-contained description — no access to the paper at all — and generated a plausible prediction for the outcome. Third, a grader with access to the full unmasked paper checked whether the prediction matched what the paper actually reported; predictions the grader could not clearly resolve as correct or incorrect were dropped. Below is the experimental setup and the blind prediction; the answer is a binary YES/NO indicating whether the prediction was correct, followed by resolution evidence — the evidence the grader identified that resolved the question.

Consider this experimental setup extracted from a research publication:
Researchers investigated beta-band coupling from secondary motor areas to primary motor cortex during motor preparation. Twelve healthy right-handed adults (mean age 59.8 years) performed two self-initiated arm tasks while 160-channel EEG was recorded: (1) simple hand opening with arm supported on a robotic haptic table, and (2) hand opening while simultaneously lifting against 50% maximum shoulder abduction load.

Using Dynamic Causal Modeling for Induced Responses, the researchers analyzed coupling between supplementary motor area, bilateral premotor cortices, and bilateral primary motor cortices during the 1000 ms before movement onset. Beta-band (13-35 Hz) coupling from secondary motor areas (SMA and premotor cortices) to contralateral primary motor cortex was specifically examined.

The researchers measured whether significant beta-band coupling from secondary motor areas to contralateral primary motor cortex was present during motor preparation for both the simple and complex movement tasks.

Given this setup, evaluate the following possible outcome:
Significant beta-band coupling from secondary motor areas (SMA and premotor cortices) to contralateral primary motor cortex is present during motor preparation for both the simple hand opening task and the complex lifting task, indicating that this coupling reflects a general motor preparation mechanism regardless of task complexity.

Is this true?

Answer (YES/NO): YES